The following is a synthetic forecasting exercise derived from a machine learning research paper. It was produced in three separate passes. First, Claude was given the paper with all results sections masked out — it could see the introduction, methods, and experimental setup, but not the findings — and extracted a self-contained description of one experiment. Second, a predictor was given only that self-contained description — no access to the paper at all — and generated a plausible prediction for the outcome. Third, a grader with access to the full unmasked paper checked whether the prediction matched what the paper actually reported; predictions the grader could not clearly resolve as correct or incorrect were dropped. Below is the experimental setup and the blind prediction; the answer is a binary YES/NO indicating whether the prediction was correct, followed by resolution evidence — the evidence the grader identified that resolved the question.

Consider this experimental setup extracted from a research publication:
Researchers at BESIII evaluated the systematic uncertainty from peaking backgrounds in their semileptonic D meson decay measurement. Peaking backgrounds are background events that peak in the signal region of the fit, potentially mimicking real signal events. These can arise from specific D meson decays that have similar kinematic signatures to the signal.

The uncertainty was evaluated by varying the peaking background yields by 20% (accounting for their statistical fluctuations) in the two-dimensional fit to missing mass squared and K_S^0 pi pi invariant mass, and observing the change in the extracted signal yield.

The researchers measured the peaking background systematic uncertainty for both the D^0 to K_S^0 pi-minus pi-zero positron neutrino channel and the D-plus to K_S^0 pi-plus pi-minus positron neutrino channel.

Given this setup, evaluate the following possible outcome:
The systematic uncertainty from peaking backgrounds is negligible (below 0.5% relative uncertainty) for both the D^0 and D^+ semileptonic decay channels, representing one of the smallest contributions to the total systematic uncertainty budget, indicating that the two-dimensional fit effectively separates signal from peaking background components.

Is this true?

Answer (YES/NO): NO